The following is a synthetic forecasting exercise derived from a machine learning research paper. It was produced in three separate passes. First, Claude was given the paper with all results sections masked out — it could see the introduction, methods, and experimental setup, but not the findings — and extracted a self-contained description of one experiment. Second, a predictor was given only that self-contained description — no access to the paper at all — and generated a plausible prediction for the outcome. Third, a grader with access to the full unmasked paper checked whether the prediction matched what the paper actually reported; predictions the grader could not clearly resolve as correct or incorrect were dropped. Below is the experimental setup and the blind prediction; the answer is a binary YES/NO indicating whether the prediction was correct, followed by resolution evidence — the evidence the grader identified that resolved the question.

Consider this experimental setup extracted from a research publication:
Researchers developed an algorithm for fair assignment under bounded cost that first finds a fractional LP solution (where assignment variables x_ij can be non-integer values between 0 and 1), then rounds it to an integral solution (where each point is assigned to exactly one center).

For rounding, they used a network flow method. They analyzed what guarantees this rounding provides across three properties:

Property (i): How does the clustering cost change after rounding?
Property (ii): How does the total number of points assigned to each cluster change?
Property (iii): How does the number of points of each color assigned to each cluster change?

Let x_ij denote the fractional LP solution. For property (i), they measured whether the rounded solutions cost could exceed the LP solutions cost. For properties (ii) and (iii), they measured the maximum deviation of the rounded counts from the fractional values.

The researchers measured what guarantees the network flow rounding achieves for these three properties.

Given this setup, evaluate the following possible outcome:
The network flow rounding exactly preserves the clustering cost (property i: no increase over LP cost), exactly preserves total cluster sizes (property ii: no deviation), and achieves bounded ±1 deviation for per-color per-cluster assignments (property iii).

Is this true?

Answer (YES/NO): NO